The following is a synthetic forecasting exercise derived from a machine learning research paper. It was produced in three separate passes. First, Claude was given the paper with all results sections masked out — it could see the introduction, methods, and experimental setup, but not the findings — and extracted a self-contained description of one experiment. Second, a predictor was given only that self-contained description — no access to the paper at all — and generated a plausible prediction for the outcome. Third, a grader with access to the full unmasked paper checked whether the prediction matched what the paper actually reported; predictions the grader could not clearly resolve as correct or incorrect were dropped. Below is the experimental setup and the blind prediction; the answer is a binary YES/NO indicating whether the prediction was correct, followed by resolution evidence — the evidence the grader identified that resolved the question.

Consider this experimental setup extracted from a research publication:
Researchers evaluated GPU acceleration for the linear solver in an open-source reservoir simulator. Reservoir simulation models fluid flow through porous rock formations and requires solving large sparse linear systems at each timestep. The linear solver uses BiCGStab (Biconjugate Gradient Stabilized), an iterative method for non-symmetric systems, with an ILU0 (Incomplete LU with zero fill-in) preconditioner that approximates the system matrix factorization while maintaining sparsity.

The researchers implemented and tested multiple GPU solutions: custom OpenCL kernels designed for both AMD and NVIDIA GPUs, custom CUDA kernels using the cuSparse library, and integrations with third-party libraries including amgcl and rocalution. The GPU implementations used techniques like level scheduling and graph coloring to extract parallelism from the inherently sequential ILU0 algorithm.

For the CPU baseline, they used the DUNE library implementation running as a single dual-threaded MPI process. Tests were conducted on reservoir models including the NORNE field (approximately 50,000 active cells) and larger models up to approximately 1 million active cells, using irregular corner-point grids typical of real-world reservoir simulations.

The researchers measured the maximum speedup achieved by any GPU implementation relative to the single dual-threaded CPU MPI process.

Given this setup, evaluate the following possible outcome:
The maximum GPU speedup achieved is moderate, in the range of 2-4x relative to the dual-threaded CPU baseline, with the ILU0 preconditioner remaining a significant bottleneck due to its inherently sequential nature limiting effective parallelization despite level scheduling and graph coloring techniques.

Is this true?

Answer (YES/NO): NO